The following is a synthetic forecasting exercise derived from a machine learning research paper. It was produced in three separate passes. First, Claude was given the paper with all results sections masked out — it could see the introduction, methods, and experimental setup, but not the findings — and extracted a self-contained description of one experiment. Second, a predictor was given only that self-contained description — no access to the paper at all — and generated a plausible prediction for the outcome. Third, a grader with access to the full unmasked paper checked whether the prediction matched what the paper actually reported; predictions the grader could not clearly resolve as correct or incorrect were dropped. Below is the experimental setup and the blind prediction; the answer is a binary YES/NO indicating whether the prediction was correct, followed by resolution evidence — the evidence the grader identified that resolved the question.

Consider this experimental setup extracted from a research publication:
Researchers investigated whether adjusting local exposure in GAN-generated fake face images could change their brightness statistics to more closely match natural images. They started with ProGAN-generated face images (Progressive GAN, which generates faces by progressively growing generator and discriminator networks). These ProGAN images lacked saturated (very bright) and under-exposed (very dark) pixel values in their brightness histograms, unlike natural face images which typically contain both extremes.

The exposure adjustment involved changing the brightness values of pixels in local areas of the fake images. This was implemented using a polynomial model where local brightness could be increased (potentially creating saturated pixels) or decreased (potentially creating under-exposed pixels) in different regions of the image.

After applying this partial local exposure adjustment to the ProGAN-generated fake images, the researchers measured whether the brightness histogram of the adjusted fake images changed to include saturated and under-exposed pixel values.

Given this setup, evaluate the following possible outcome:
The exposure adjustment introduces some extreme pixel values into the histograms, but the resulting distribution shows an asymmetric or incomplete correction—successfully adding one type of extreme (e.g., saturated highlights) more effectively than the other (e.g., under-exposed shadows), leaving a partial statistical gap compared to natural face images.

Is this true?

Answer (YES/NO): NO